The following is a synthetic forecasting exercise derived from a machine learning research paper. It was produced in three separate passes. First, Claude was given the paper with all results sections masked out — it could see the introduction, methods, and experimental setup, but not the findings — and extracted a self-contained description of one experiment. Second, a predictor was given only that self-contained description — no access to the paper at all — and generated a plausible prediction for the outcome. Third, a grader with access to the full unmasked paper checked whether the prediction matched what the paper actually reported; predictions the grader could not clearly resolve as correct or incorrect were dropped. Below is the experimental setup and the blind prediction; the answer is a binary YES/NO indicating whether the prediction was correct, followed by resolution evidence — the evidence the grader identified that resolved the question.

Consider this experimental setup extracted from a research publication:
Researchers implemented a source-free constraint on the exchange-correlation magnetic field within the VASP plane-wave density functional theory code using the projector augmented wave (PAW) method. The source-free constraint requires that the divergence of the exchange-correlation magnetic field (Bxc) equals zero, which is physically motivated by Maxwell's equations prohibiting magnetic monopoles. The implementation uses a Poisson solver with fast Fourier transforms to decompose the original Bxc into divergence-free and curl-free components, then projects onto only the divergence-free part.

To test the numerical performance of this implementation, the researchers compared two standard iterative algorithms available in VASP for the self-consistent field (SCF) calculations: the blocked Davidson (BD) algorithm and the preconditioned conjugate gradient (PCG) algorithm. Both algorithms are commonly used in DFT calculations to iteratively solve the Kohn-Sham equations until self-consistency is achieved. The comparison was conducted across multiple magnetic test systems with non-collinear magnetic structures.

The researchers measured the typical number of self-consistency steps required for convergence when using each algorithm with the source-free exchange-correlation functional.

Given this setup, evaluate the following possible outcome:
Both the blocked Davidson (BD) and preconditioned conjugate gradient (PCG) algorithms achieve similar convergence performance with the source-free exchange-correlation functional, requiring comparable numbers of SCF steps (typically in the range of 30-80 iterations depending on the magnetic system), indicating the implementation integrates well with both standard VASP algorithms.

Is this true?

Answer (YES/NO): NO